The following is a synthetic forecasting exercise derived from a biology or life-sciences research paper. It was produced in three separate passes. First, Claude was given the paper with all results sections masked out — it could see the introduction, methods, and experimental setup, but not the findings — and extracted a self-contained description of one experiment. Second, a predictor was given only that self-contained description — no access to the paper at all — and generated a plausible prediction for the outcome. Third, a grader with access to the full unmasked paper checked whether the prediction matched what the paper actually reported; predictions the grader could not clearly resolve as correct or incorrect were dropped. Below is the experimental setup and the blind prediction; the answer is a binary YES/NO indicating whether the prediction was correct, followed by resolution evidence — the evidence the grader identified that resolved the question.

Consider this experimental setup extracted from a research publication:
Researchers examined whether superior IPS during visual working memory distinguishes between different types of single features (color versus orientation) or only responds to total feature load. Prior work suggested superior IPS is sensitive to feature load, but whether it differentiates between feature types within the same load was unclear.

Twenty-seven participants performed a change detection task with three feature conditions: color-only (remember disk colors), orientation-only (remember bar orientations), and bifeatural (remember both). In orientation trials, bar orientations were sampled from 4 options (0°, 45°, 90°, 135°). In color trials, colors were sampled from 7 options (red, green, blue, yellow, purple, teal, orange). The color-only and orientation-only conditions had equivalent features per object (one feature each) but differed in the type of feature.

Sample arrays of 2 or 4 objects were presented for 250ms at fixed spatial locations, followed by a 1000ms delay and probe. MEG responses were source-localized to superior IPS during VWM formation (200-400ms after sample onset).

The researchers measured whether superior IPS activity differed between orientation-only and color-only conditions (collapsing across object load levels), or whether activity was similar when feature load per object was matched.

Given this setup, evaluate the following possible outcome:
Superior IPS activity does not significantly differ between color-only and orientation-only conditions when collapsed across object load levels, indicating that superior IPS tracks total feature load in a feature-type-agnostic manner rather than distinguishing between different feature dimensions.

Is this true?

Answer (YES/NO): YES